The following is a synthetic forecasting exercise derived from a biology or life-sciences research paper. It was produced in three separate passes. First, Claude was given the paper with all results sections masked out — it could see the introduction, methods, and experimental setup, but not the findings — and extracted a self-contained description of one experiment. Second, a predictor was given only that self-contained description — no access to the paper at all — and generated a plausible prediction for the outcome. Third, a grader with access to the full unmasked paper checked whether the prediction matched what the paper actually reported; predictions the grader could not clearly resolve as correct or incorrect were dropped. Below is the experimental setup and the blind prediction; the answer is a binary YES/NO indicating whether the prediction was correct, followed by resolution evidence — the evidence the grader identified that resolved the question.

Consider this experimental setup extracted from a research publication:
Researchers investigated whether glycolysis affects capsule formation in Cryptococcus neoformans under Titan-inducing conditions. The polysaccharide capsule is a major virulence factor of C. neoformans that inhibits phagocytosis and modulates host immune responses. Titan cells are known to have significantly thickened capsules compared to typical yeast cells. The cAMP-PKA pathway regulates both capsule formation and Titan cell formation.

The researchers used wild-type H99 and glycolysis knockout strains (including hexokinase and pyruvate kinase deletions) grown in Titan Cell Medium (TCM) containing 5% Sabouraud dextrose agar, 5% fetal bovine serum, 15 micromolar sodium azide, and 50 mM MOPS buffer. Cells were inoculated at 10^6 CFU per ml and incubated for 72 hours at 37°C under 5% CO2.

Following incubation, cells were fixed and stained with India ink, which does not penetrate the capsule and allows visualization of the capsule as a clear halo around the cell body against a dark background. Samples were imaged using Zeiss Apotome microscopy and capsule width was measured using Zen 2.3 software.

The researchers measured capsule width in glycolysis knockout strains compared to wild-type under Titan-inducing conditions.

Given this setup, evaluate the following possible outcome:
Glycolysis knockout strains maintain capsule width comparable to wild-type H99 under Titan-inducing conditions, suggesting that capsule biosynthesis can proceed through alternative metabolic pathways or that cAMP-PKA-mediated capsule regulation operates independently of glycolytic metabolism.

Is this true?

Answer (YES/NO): NO